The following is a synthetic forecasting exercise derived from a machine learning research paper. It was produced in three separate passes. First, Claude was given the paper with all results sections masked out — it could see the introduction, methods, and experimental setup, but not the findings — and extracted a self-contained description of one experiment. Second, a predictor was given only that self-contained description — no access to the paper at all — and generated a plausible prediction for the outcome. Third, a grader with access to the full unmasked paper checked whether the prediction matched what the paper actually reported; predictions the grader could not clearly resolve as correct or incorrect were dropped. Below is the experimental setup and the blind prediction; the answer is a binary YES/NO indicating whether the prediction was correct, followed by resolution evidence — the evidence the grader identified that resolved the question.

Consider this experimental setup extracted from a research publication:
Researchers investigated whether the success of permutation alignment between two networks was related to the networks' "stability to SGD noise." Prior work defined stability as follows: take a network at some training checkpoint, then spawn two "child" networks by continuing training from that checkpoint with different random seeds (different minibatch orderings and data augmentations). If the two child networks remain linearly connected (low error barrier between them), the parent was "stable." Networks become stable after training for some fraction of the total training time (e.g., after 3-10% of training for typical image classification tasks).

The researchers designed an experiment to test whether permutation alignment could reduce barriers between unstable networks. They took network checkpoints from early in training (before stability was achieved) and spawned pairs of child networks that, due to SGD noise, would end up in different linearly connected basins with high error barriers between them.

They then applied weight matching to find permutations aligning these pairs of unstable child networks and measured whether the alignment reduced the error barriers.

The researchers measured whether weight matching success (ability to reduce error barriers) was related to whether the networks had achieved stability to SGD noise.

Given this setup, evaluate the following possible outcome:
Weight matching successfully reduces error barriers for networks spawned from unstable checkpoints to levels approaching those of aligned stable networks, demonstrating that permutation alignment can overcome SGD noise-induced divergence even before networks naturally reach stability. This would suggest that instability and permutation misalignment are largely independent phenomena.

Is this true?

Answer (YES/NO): YES